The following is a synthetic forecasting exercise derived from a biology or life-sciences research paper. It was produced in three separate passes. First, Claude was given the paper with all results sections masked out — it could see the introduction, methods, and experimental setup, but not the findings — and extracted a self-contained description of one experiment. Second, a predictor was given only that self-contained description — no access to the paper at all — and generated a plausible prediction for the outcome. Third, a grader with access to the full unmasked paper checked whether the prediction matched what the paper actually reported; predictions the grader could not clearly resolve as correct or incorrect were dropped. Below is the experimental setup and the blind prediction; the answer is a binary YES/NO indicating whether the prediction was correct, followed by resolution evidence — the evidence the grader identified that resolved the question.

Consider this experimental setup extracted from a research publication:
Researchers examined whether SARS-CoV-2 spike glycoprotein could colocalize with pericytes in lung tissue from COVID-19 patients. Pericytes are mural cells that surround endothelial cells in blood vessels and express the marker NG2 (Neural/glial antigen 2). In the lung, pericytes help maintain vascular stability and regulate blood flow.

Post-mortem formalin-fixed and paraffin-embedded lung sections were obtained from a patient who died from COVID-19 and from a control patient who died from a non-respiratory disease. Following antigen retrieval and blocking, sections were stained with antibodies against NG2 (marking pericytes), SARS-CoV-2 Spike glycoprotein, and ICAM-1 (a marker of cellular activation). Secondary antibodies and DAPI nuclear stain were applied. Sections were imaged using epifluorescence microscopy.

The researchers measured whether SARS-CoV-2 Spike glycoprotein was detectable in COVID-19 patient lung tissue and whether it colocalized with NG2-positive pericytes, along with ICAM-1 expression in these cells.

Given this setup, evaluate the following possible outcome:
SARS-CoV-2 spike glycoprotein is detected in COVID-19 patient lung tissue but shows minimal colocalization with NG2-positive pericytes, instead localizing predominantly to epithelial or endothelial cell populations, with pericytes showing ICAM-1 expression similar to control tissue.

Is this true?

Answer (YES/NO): NO